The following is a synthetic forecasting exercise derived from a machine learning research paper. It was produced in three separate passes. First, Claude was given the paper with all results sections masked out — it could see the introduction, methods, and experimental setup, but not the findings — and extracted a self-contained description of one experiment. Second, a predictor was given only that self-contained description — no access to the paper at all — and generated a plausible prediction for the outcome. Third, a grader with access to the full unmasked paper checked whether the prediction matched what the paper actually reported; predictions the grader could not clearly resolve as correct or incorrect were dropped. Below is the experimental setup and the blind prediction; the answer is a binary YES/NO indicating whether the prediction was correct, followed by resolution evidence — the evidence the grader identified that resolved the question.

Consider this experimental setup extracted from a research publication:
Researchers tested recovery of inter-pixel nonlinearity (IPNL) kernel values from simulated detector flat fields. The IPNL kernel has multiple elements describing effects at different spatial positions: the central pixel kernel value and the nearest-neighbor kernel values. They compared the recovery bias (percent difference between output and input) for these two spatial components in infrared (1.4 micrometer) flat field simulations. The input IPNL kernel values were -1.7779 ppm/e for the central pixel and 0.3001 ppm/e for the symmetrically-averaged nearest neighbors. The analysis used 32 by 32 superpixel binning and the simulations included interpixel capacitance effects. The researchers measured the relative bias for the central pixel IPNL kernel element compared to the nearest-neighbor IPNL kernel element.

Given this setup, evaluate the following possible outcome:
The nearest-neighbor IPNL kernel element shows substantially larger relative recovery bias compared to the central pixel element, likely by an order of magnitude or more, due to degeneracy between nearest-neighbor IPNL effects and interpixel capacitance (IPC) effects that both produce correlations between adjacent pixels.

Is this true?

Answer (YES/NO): NO